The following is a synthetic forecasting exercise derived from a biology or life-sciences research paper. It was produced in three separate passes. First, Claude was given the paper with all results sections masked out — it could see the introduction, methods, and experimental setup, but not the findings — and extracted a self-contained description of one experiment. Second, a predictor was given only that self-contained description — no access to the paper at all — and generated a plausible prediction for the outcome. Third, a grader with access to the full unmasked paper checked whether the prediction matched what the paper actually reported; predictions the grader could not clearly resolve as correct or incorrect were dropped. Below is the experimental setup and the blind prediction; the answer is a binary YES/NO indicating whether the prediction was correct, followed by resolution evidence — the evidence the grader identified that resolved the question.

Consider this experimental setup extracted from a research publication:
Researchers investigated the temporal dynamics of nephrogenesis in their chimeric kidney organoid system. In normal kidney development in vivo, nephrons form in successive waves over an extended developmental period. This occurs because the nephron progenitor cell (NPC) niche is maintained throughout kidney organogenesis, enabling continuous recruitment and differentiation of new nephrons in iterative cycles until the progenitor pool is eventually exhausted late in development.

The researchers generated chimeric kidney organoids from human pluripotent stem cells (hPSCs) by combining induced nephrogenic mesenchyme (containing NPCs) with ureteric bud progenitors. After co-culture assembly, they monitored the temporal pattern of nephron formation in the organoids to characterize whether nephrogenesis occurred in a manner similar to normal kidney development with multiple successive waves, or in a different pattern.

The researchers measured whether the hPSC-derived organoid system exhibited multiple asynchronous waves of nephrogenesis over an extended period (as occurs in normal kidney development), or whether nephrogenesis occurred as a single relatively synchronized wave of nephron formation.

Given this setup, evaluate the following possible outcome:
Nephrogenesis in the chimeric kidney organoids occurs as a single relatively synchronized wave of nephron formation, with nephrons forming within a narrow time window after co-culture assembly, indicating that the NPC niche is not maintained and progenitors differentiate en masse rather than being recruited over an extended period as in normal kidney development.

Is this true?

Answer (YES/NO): YES